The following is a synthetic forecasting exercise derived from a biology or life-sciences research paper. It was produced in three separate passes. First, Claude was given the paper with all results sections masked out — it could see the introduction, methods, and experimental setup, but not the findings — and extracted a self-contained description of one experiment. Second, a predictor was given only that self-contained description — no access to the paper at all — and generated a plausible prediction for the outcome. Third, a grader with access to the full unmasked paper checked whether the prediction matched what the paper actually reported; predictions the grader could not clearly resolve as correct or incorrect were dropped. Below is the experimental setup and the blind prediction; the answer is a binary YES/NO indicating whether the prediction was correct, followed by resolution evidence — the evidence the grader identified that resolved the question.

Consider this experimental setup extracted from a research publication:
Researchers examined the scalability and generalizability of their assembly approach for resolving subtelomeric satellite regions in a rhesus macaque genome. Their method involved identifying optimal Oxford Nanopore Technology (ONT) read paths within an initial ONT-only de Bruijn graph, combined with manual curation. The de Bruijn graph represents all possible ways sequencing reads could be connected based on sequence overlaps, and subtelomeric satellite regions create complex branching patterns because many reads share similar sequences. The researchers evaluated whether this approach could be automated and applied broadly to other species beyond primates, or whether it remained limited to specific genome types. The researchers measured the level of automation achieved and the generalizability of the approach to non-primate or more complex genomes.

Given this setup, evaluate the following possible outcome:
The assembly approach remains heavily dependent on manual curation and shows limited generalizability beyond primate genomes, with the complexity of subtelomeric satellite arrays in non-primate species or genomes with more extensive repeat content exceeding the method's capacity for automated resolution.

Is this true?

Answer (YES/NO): NO